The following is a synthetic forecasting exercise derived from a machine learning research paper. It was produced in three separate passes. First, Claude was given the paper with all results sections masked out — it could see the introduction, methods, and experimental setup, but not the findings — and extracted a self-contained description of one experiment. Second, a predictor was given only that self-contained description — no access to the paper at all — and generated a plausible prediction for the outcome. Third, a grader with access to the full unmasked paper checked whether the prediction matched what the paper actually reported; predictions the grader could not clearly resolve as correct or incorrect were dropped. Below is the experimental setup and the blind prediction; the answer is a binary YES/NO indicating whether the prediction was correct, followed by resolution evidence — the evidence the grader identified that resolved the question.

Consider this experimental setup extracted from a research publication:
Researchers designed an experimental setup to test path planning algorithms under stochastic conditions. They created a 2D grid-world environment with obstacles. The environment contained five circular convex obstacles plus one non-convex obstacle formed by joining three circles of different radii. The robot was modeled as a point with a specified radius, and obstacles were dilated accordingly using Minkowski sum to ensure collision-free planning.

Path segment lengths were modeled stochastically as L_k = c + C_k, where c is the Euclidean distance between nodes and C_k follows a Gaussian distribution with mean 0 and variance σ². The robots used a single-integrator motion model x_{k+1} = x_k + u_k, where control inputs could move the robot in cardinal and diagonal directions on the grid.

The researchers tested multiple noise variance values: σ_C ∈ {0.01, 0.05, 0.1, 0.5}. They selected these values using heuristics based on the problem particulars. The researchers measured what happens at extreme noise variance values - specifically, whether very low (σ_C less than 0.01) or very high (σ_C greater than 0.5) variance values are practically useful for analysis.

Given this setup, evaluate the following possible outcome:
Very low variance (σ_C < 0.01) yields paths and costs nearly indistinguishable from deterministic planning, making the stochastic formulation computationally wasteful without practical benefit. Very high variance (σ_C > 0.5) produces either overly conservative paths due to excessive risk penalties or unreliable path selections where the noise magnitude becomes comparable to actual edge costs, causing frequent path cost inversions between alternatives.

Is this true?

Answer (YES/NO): NO